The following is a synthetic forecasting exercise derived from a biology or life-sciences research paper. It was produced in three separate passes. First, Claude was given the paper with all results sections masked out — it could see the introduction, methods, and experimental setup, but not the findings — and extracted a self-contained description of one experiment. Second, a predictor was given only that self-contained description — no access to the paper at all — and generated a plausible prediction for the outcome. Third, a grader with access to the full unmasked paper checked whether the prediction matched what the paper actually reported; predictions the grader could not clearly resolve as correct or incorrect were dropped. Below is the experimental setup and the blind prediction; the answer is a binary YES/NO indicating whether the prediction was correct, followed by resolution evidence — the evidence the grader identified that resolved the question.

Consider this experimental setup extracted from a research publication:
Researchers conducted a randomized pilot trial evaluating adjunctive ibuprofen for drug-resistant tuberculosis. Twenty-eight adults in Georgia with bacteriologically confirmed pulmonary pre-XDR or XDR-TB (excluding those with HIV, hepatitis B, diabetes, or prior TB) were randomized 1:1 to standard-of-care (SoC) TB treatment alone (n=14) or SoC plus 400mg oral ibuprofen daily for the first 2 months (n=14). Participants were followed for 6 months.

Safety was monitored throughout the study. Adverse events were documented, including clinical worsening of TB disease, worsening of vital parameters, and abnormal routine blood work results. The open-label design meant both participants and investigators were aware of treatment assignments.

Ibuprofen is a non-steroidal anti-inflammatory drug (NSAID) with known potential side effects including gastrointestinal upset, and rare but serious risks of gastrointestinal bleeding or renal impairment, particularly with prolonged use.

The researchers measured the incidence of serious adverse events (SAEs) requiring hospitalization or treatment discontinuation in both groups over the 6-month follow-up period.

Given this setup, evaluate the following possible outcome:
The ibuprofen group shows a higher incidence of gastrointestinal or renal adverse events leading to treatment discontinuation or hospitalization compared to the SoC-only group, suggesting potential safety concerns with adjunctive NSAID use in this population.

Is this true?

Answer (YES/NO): NO